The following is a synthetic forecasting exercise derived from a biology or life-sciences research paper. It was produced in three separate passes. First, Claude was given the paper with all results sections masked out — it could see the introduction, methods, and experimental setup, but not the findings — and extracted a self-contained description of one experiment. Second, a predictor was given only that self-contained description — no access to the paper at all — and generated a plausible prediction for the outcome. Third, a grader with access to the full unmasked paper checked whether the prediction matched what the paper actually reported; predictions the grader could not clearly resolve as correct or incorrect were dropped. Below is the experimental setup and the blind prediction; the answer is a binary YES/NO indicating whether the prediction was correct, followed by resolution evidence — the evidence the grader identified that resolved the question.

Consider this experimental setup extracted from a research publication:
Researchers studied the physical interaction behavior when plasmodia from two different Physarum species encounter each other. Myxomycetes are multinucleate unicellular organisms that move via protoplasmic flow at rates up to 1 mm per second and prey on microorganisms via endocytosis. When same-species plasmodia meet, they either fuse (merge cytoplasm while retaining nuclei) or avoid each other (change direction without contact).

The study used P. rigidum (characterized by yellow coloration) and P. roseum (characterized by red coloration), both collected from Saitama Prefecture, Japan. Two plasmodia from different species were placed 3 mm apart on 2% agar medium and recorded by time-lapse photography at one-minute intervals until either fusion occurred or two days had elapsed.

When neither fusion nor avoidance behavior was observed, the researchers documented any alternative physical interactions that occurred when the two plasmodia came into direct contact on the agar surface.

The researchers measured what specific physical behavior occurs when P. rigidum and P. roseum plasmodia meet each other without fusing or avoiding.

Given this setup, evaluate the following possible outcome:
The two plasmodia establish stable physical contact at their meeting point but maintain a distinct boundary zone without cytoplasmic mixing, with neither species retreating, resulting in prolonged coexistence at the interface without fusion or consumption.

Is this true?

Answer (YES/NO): NO